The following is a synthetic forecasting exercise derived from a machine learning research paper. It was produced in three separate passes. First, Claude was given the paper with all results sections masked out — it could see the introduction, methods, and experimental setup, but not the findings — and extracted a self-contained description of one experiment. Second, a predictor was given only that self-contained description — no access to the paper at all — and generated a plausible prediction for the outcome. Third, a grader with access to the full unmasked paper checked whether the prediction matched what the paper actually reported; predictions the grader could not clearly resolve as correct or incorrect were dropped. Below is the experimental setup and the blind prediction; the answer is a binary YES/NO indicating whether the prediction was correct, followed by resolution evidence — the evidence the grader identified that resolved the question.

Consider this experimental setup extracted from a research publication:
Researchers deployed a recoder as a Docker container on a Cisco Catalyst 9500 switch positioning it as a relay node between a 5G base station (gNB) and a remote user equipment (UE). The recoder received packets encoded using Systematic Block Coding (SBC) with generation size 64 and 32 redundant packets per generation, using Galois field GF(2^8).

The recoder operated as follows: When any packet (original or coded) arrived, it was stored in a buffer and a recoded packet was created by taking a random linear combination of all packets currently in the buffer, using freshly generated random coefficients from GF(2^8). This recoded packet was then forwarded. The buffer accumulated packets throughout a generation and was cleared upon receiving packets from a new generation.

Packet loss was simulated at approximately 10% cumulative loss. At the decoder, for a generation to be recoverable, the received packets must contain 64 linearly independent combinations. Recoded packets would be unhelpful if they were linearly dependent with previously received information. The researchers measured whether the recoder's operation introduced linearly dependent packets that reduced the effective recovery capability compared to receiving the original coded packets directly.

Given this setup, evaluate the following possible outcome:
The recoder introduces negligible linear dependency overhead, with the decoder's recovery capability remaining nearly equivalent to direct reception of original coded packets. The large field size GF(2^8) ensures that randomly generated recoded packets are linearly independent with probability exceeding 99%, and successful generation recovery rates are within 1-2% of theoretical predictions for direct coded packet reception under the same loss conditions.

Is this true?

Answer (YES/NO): NO